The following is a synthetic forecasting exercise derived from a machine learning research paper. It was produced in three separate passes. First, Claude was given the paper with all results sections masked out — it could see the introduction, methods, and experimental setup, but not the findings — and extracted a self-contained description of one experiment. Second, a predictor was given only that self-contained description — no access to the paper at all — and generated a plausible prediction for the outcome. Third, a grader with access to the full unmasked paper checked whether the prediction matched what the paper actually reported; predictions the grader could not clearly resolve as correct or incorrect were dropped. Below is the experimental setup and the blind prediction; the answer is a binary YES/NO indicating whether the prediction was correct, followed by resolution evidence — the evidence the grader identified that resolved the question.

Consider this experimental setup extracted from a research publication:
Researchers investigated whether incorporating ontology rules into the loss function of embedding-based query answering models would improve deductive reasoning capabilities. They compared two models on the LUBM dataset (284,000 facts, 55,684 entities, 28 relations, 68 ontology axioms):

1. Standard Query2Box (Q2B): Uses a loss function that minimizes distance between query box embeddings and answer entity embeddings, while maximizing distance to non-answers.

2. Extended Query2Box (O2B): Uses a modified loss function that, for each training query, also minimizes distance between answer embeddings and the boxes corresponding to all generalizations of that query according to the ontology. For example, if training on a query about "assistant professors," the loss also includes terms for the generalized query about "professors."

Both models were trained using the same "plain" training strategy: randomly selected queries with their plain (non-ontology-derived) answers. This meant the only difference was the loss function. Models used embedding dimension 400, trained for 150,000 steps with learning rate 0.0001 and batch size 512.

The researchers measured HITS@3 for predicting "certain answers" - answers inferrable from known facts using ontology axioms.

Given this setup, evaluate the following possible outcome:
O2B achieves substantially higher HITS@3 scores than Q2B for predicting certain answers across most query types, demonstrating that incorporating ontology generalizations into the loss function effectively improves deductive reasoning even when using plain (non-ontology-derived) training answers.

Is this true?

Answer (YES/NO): NO